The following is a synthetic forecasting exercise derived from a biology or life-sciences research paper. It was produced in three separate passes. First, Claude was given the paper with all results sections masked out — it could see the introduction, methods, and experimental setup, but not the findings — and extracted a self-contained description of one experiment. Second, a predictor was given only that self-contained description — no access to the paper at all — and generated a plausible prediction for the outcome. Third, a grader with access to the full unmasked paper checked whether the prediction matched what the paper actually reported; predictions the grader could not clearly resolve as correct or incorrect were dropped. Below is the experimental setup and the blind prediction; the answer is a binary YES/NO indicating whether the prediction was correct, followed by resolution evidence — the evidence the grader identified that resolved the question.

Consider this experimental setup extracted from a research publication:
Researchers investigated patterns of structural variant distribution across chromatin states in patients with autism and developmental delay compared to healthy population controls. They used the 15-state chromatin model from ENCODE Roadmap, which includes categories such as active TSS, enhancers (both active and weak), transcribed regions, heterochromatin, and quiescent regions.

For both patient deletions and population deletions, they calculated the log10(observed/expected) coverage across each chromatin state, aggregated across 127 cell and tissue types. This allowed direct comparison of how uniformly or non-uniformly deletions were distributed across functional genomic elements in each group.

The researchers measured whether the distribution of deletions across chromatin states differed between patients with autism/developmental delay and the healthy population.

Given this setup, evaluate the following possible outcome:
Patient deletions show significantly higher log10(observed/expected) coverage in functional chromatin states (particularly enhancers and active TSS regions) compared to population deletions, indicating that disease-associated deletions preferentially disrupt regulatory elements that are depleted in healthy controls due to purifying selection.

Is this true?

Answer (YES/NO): NO